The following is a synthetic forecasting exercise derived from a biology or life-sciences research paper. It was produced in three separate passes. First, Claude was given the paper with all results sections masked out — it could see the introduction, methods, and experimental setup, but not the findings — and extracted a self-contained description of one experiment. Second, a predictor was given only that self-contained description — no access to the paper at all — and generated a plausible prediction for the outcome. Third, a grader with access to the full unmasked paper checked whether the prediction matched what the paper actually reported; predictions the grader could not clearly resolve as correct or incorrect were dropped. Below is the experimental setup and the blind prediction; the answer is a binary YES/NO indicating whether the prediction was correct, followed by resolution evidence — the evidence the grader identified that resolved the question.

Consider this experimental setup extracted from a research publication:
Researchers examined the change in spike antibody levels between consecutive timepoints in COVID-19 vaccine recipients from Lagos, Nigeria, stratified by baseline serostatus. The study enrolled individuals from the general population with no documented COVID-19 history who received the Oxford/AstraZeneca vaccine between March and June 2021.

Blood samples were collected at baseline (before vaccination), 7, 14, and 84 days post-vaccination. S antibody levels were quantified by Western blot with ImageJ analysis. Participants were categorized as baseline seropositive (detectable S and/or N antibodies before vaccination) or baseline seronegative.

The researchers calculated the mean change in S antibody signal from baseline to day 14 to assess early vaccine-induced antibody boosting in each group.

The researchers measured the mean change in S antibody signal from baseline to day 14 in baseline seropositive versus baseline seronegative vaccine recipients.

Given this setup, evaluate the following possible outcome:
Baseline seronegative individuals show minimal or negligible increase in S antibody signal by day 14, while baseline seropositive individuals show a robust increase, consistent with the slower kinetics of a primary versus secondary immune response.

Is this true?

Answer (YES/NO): NO